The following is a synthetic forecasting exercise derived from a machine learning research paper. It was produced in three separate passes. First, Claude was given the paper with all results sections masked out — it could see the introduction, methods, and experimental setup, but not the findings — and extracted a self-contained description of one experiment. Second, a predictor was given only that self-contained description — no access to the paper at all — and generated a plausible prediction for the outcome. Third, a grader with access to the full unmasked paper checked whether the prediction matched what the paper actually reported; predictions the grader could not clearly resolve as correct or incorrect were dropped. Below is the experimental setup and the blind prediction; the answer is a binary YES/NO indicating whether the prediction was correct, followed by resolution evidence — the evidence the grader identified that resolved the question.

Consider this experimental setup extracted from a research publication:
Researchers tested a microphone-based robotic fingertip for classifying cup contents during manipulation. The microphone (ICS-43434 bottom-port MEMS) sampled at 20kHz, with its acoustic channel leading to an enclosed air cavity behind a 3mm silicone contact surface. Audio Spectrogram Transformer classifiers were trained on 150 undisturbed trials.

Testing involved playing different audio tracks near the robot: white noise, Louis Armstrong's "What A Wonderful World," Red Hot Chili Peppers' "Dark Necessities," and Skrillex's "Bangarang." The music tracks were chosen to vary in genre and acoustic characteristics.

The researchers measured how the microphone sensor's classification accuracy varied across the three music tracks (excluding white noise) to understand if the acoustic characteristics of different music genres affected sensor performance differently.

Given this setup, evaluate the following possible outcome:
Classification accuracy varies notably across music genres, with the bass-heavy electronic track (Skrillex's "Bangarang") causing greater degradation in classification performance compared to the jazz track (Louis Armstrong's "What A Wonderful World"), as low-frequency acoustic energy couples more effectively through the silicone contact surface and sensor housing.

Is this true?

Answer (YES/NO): NO